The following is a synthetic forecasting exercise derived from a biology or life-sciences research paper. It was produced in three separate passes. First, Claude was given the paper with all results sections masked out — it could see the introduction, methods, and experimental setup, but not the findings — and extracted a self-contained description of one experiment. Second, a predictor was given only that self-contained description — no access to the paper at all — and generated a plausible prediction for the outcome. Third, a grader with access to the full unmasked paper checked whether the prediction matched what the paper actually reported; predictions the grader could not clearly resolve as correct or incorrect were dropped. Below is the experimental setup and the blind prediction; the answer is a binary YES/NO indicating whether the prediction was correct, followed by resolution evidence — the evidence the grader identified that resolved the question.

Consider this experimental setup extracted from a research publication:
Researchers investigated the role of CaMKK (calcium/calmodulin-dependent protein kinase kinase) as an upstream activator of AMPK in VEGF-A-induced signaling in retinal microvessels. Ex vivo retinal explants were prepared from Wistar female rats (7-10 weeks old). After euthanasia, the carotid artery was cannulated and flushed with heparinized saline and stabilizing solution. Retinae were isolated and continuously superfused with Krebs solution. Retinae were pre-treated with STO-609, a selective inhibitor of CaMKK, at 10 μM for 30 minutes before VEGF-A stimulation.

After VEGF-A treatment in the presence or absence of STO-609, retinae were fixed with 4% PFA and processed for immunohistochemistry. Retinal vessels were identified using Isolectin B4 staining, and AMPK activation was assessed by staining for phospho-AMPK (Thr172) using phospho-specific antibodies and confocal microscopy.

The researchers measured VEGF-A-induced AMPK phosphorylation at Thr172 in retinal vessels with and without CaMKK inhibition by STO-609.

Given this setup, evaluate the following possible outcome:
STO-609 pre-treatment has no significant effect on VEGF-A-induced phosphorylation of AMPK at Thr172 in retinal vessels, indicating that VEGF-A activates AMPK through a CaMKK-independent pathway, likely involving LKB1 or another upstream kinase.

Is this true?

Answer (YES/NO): NO